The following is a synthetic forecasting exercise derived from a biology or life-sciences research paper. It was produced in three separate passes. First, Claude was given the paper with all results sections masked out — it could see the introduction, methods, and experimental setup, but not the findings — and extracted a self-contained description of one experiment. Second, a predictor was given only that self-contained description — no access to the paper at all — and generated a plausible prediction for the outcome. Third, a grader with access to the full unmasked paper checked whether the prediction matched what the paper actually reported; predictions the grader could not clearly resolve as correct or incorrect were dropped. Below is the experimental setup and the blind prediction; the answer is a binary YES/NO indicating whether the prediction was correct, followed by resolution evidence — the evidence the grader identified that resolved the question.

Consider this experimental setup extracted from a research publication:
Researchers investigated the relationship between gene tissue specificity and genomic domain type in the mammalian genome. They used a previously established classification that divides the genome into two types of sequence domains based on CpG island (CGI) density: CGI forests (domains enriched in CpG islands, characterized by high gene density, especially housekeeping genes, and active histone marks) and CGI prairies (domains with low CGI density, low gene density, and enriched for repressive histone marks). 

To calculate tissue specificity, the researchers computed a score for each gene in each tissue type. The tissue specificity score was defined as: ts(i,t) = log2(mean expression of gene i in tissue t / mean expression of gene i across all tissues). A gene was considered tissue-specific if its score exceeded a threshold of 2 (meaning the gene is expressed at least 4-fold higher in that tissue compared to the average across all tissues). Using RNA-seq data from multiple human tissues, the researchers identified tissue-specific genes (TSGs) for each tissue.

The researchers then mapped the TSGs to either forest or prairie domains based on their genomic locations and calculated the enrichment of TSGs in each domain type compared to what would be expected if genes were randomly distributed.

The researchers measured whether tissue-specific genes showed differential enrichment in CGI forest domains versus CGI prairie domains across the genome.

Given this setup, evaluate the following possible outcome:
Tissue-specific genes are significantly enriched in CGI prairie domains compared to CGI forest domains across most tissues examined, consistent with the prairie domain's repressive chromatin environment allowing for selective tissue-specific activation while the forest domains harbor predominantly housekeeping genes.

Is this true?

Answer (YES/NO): YES